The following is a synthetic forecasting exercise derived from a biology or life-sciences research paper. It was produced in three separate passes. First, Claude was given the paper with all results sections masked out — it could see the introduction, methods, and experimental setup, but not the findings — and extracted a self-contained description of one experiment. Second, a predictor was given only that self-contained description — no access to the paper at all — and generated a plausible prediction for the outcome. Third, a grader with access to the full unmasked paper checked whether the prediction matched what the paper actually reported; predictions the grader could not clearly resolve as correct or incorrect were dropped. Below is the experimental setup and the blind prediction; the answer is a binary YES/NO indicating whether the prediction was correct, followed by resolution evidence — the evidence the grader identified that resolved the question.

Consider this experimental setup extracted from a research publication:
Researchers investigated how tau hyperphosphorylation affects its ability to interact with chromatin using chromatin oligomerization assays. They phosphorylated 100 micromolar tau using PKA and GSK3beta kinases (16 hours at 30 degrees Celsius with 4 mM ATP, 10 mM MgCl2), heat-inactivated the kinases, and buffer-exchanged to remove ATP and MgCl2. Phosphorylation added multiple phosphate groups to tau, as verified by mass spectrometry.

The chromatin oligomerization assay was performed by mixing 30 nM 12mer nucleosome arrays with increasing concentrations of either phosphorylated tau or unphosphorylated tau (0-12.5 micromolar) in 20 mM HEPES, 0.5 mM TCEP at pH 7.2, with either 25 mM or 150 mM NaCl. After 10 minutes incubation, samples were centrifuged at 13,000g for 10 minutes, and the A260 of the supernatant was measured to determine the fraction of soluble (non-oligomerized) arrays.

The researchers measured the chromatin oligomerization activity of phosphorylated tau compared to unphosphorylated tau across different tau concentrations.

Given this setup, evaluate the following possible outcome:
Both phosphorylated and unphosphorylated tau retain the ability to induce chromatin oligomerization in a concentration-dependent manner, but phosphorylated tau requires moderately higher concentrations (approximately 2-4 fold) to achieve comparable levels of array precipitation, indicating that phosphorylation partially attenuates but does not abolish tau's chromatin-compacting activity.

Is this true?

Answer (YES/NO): NO